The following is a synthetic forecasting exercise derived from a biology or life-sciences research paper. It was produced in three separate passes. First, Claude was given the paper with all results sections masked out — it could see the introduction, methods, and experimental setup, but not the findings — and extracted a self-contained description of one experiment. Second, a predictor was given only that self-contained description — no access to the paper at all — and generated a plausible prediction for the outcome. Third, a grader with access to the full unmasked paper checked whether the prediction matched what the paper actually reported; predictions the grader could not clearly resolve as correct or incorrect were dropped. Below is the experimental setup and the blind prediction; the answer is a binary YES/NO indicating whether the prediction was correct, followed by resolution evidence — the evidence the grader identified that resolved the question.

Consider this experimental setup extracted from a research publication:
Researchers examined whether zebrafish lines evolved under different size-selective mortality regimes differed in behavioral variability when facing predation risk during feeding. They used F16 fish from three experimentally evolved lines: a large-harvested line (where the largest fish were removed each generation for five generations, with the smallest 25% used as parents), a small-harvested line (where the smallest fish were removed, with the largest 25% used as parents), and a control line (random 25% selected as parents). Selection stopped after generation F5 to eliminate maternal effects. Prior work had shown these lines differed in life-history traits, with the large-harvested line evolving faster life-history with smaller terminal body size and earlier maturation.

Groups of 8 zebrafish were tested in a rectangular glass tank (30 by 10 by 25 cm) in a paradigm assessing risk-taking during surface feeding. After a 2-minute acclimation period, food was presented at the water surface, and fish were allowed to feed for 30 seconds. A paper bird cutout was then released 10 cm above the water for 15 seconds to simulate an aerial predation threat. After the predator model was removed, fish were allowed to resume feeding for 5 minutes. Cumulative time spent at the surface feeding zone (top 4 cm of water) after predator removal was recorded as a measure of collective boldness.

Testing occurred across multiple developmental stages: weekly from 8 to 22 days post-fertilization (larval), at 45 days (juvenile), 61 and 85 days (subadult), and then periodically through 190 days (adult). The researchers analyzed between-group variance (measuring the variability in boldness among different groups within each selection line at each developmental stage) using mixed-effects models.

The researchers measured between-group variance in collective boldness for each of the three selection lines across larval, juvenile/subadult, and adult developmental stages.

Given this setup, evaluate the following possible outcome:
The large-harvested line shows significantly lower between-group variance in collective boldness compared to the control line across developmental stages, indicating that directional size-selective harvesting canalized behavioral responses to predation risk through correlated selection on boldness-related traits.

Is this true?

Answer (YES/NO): NO